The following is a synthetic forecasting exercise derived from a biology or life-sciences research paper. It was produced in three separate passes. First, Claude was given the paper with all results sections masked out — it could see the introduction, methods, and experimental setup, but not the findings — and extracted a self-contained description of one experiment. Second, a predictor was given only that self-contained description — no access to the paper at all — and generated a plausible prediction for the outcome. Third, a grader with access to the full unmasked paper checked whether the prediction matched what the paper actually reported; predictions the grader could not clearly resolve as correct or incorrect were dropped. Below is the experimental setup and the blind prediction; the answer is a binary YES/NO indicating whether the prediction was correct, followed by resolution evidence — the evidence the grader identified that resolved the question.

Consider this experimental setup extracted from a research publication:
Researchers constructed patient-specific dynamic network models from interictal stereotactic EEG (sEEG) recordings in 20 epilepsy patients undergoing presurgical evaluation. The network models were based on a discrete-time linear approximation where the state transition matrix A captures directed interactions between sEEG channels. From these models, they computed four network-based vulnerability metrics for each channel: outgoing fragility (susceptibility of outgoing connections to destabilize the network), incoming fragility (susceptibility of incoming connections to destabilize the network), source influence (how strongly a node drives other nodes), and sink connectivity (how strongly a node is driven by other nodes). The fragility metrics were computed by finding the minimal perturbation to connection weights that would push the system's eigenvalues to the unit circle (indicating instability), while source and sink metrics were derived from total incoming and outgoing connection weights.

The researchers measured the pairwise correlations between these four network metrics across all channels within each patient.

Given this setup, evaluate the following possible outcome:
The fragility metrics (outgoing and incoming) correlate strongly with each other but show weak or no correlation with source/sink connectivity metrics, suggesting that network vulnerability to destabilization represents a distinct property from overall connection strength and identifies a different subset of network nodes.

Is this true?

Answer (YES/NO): NO